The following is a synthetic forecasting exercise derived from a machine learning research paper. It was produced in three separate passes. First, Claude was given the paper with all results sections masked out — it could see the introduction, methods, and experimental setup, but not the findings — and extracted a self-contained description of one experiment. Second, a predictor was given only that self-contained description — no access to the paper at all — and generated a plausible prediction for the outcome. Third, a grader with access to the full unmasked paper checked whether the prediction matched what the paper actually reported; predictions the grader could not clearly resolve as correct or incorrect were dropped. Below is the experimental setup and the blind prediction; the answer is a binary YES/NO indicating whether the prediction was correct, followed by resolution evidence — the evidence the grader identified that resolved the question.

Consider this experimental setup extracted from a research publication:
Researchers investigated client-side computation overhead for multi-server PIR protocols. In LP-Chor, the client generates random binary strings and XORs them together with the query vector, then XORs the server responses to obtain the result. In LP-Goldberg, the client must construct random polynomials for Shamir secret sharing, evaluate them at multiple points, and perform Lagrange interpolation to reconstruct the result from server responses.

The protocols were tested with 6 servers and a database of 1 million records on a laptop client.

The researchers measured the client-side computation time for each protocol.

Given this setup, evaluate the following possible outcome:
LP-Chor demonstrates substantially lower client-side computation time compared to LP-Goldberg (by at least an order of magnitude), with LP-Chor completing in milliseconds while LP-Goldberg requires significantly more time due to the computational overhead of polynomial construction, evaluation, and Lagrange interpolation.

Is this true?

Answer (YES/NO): YES